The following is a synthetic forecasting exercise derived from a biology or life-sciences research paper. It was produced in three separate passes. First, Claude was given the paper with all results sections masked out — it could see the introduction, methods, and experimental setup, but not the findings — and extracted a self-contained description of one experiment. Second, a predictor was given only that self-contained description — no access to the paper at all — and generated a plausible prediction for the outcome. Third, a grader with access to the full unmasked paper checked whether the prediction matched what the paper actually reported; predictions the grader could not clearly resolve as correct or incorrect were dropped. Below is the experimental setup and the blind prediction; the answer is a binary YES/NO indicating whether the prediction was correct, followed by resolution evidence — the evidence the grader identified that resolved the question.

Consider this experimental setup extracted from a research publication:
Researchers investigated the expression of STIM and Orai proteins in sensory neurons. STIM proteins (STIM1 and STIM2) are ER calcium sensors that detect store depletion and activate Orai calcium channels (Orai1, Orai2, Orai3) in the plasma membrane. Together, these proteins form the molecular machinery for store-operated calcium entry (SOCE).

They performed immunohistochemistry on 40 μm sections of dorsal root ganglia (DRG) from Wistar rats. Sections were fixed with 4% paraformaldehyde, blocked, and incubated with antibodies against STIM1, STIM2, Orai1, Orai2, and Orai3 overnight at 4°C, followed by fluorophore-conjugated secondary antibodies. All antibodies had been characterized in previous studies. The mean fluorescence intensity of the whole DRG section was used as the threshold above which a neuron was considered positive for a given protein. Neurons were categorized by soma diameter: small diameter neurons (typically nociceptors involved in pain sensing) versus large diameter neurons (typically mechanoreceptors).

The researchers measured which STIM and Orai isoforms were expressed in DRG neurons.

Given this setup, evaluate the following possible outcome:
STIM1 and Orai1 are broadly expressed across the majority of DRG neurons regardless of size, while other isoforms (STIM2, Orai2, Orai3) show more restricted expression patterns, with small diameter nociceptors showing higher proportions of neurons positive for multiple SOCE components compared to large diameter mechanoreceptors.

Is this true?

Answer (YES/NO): NO